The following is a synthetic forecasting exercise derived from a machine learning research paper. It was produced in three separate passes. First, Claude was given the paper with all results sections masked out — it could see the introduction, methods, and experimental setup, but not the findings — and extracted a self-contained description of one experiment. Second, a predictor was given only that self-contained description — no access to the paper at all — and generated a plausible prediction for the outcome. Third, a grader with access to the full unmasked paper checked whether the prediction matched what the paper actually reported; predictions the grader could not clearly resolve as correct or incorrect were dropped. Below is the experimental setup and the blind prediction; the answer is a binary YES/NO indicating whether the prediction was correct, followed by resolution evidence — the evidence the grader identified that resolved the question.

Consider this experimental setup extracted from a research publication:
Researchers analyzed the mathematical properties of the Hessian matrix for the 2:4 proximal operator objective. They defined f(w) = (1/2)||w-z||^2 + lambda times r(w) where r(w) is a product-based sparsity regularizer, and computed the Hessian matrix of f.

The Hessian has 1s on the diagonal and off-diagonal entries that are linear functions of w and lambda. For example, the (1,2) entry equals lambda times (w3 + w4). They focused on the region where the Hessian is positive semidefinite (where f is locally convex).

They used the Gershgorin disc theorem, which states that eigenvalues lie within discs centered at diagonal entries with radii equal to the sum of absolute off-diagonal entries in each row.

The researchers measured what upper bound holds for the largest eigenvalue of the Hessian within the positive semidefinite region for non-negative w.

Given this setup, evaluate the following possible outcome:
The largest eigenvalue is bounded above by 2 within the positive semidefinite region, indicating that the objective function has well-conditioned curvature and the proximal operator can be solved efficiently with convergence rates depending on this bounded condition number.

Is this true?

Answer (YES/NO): NO